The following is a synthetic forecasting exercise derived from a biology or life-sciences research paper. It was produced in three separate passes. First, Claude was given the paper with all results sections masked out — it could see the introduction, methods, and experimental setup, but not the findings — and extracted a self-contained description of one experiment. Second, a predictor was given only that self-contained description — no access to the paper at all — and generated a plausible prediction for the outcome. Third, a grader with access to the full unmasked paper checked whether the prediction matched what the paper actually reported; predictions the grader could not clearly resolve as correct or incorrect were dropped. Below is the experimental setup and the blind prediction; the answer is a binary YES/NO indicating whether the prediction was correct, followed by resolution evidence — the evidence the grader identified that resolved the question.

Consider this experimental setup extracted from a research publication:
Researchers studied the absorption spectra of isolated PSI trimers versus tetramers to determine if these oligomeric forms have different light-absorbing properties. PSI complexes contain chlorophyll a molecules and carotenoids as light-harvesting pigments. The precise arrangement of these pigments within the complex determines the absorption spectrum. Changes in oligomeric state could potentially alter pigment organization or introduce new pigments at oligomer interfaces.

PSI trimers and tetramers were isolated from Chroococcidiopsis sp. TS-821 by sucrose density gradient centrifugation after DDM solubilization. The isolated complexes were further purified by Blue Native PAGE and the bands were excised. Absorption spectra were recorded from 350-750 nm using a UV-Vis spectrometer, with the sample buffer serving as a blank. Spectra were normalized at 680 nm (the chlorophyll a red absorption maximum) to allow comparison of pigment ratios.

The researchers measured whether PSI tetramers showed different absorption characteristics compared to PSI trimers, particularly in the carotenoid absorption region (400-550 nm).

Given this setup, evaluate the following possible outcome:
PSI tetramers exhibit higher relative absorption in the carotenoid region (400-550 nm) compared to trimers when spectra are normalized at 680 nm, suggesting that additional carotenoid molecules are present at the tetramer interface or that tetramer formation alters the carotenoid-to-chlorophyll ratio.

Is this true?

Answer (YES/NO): YES